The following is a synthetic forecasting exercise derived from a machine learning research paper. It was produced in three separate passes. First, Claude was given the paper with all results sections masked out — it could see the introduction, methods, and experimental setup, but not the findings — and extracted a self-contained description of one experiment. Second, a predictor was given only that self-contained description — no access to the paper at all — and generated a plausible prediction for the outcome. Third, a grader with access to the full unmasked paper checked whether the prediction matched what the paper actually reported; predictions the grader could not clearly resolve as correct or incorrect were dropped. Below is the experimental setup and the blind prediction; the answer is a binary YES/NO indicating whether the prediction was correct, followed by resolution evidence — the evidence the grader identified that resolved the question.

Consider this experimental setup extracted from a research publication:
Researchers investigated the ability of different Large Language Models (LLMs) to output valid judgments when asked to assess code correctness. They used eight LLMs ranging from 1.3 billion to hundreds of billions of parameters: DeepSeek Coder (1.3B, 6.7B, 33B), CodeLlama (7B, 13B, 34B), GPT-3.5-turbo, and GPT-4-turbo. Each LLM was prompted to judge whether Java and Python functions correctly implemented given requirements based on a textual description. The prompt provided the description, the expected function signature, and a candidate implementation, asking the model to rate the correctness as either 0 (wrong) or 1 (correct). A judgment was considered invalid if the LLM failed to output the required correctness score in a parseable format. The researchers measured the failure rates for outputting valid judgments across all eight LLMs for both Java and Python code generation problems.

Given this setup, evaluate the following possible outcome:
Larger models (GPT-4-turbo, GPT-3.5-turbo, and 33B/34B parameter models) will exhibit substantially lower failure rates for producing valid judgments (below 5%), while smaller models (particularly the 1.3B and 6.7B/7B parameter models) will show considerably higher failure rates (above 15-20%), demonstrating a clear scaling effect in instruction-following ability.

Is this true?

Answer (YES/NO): NO